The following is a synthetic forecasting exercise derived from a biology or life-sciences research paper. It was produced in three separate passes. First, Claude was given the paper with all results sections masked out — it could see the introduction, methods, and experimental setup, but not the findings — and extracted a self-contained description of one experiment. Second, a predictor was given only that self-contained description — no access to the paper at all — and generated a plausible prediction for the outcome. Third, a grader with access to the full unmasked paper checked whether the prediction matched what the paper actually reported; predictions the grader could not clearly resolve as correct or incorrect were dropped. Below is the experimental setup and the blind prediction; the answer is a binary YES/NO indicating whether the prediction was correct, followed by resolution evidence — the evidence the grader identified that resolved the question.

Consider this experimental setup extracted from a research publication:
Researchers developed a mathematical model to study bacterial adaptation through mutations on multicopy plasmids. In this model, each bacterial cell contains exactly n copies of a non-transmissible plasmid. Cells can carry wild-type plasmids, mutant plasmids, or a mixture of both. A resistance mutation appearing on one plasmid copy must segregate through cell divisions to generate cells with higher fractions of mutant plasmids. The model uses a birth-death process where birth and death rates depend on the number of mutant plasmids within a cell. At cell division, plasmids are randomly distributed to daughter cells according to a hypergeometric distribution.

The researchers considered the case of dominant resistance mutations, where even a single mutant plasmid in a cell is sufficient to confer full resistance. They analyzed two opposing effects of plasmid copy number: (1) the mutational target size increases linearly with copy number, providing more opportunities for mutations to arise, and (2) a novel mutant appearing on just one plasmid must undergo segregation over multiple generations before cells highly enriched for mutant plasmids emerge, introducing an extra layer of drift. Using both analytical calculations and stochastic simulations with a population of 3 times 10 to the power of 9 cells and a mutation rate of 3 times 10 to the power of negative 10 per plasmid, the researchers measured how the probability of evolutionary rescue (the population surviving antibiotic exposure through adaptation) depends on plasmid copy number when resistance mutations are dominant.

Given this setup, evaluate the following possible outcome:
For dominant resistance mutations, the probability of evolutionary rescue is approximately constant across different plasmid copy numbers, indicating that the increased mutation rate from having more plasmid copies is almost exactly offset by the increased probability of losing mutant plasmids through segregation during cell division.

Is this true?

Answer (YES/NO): NO